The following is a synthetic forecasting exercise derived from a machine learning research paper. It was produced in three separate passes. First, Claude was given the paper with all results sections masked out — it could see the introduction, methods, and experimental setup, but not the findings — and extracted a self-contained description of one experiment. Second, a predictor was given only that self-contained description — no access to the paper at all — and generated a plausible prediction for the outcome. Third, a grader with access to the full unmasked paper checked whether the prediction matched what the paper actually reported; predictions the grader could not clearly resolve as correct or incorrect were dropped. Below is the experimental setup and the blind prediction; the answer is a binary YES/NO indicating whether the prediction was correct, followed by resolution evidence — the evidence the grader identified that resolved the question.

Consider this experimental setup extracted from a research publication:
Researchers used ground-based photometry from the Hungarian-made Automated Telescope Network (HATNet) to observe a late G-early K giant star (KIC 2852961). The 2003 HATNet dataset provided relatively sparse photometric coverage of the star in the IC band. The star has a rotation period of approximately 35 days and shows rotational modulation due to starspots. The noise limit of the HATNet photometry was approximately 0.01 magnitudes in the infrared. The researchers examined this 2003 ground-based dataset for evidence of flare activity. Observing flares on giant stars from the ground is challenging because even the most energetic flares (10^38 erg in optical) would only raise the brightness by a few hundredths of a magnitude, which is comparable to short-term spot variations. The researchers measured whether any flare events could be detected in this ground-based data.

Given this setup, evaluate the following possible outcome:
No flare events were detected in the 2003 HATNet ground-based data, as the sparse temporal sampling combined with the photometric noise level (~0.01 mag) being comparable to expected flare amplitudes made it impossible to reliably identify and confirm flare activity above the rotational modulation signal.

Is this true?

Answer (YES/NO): NO